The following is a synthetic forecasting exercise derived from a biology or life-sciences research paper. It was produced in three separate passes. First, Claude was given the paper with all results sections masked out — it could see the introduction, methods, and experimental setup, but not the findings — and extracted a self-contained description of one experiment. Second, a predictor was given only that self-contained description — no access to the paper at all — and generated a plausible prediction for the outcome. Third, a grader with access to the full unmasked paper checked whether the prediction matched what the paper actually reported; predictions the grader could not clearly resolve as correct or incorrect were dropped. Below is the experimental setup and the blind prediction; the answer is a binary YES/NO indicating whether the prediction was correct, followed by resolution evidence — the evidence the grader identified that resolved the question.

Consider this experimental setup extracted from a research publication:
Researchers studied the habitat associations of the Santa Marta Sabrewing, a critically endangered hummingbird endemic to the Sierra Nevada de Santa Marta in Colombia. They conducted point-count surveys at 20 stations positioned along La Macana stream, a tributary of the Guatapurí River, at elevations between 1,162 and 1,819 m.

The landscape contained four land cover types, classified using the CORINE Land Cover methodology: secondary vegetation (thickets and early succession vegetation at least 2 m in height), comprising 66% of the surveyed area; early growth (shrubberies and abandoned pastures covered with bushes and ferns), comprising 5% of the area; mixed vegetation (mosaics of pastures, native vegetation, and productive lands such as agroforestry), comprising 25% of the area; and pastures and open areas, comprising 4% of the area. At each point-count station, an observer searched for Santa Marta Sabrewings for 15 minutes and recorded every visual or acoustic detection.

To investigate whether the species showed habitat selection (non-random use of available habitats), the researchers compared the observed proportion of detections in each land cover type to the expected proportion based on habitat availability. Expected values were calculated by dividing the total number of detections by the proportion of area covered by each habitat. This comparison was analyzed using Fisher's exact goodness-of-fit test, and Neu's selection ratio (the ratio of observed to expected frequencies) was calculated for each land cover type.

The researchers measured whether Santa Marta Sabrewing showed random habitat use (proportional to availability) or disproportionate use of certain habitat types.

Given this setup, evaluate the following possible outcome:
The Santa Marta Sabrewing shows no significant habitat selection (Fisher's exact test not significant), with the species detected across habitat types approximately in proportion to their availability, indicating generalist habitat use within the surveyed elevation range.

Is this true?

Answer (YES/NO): NO